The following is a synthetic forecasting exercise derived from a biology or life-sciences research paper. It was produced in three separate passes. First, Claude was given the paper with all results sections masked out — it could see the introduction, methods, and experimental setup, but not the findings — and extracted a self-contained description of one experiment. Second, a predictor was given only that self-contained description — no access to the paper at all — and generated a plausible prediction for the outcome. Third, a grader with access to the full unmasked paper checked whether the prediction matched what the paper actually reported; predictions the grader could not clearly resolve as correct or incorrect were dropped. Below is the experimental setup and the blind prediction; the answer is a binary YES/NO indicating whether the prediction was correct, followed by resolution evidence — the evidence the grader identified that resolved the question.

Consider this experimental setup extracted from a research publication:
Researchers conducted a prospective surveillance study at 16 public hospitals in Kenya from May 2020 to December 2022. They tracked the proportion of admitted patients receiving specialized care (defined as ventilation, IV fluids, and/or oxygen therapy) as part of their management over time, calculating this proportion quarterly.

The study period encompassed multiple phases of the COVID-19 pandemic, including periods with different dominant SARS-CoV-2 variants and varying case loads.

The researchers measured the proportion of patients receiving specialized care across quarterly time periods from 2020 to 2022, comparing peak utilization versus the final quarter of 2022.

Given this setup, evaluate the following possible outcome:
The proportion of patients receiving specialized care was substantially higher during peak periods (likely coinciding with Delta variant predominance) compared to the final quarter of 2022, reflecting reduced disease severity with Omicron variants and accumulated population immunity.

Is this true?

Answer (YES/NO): YES